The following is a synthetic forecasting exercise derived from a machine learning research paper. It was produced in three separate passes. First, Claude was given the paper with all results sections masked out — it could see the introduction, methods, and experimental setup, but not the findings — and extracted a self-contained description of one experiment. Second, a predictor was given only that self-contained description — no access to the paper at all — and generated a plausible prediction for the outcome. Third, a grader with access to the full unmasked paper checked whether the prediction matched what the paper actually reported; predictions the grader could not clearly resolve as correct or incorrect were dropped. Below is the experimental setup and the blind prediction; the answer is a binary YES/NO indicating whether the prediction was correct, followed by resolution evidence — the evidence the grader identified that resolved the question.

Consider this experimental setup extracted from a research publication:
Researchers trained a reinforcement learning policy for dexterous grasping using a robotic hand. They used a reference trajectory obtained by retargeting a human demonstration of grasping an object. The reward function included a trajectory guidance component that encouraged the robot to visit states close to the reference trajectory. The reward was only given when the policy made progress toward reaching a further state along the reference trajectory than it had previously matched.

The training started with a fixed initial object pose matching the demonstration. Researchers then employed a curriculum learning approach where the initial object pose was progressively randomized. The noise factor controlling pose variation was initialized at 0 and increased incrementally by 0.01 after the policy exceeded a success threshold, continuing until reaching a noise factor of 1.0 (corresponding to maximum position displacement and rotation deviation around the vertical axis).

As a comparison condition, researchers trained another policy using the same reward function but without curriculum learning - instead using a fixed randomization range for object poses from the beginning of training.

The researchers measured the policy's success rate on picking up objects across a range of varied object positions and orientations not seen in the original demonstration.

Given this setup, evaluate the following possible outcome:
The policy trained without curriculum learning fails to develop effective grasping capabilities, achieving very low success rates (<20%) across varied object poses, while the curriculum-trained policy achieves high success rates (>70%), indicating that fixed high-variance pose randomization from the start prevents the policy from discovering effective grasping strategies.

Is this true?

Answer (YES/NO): NO